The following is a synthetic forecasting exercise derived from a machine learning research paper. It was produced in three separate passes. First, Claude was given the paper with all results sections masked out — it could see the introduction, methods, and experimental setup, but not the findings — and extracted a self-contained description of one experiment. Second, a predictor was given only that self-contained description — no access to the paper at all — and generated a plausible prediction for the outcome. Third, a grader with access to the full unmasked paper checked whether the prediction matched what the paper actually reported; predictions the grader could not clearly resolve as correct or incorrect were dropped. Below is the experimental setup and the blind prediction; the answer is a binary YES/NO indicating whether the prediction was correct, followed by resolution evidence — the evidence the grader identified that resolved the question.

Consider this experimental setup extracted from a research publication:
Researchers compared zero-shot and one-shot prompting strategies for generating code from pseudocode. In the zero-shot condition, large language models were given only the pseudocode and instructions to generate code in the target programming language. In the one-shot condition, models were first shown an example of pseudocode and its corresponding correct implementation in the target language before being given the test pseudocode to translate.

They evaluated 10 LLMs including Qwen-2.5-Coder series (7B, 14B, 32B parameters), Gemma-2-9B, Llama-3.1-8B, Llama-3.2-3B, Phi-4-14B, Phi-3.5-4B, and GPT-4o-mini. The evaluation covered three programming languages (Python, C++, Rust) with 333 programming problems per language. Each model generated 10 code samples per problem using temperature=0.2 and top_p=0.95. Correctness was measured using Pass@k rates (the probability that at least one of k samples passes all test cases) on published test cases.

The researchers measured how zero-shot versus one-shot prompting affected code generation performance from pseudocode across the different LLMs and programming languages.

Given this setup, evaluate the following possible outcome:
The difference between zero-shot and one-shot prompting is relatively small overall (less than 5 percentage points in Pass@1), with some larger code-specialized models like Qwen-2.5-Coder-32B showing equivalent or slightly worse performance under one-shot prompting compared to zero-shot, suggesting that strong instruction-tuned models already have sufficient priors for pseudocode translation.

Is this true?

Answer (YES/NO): NO